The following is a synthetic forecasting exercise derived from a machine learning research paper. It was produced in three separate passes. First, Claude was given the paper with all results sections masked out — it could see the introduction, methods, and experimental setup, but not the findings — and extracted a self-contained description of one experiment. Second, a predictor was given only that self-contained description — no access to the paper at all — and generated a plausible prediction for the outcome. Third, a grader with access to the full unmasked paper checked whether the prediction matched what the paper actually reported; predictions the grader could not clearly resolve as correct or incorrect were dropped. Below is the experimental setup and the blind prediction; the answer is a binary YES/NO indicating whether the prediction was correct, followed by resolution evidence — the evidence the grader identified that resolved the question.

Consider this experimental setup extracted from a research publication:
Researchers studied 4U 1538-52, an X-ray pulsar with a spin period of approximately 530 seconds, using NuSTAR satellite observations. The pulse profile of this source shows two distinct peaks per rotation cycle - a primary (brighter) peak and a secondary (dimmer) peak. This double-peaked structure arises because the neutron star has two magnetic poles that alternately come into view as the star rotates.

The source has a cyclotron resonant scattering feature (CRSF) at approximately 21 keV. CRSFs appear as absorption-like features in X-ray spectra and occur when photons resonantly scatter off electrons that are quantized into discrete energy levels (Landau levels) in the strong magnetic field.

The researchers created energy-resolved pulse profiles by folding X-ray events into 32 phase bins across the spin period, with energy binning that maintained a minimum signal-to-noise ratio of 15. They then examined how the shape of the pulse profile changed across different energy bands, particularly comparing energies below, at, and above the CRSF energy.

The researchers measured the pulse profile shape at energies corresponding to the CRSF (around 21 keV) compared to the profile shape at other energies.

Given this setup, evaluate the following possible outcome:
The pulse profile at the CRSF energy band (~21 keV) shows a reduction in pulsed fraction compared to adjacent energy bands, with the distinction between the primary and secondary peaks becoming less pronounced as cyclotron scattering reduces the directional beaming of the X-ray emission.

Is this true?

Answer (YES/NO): NO